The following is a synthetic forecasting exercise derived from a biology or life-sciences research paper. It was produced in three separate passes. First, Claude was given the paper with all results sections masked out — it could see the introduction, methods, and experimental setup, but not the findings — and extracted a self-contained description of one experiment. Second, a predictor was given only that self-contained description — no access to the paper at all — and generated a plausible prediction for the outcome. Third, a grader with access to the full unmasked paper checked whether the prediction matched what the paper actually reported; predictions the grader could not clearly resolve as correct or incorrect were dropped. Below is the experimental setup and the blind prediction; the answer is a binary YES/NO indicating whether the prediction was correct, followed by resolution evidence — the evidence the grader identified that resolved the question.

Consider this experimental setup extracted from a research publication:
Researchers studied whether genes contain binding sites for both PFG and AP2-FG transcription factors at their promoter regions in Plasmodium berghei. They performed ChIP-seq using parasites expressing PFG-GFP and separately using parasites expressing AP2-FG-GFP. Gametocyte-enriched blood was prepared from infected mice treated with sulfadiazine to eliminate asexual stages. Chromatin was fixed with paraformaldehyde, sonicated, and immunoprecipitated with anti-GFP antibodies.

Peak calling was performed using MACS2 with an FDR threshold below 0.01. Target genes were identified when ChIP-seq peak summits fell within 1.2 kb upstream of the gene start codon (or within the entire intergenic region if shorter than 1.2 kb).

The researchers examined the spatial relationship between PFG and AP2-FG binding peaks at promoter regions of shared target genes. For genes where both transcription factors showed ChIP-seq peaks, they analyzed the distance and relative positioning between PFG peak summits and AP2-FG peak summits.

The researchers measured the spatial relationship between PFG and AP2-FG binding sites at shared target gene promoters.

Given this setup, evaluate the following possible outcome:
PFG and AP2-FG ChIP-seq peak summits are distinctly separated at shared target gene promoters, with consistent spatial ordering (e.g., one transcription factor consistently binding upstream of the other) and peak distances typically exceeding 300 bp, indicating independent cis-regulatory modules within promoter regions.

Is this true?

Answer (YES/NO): NO